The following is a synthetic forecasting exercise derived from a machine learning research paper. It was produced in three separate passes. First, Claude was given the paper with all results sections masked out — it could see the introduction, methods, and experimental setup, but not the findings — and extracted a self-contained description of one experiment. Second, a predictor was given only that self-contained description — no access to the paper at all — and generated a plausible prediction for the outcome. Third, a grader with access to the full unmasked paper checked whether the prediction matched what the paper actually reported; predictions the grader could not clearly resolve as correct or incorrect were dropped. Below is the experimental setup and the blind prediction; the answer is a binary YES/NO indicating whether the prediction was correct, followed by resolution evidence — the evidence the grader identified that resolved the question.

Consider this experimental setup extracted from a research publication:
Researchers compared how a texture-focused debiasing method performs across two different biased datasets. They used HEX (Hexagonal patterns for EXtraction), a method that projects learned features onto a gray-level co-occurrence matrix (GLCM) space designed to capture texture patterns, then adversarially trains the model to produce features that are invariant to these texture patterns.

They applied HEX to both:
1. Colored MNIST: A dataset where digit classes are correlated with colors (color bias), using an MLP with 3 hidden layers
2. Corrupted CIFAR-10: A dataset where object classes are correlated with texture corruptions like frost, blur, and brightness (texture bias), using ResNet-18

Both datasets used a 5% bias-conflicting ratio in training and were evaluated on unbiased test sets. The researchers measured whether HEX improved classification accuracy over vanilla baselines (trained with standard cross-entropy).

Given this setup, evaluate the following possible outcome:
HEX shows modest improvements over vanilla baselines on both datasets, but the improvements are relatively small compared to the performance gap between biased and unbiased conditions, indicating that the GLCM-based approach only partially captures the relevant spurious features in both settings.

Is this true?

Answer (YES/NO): NO